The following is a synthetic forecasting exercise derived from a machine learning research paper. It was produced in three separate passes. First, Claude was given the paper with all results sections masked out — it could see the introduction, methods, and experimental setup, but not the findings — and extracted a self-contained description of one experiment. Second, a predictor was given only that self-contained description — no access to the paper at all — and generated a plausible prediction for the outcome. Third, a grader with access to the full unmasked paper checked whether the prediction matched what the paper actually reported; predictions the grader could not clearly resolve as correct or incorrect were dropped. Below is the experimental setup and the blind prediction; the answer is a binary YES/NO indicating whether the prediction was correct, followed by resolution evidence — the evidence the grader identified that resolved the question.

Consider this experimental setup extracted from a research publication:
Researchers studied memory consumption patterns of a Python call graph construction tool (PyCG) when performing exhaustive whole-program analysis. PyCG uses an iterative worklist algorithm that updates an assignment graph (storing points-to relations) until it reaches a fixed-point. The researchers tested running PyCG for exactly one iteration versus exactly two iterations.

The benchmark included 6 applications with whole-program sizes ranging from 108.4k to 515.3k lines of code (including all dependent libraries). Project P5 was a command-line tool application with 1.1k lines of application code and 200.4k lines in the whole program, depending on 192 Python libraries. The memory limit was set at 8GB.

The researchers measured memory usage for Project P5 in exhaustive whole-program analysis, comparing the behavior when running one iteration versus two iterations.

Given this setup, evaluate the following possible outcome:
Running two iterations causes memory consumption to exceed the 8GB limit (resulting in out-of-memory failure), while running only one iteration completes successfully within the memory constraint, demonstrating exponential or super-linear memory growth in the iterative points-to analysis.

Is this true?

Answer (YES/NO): YES